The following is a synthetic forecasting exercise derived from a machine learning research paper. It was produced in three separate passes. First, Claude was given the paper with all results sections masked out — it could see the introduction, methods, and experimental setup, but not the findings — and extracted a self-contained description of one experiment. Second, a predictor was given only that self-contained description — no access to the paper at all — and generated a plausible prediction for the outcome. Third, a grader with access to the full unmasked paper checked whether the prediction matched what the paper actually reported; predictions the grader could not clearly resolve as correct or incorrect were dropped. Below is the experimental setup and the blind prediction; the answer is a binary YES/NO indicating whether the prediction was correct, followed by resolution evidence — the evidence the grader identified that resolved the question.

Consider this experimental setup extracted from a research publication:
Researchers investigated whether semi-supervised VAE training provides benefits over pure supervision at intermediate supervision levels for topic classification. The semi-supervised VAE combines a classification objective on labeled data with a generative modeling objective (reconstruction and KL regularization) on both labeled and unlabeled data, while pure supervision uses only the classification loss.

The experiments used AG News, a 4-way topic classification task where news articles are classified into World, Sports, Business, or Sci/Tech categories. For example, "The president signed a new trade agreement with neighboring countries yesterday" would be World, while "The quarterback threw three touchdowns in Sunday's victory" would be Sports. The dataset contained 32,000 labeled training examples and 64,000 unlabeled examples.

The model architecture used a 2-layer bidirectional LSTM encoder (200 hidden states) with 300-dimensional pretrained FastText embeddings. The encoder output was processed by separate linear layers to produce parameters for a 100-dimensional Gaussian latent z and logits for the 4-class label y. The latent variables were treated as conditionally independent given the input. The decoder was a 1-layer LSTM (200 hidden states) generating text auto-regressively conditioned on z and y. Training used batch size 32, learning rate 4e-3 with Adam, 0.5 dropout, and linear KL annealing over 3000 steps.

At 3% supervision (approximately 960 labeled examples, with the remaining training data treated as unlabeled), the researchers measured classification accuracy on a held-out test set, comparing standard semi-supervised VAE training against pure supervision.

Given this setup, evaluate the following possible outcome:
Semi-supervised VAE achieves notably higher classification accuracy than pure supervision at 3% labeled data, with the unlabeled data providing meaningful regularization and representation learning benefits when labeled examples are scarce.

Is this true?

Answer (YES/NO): NO